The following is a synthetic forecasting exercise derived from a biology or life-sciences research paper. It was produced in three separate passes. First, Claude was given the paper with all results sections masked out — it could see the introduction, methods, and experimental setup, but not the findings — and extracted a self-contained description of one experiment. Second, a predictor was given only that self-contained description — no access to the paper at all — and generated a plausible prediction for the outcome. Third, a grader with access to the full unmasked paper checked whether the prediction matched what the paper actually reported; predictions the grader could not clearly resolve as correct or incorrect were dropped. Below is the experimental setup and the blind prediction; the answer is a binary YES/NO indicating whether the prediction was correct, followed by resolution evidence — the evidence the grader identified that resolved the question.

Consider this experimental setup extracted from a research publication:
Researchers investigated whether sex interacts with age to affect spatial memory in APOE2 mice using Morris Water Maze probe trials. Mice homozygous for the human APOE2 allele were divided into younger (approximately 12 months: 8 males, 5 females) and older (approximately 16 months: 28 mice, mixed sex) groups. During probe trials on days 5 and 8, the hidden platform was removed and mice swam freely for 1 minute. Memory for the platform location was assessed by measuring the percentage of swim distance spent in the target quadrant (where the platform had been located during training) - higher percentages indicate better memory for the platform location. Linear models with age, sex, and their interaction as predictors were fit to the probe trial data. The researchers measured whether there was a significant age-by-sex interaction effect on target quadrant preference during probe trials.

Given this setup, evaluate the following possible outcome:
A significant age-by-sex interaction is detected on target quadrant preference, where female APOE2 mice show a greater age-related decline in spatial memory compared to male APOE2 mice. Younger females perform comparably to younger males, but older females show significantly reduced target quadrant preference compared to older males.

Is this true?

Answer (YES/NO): NO